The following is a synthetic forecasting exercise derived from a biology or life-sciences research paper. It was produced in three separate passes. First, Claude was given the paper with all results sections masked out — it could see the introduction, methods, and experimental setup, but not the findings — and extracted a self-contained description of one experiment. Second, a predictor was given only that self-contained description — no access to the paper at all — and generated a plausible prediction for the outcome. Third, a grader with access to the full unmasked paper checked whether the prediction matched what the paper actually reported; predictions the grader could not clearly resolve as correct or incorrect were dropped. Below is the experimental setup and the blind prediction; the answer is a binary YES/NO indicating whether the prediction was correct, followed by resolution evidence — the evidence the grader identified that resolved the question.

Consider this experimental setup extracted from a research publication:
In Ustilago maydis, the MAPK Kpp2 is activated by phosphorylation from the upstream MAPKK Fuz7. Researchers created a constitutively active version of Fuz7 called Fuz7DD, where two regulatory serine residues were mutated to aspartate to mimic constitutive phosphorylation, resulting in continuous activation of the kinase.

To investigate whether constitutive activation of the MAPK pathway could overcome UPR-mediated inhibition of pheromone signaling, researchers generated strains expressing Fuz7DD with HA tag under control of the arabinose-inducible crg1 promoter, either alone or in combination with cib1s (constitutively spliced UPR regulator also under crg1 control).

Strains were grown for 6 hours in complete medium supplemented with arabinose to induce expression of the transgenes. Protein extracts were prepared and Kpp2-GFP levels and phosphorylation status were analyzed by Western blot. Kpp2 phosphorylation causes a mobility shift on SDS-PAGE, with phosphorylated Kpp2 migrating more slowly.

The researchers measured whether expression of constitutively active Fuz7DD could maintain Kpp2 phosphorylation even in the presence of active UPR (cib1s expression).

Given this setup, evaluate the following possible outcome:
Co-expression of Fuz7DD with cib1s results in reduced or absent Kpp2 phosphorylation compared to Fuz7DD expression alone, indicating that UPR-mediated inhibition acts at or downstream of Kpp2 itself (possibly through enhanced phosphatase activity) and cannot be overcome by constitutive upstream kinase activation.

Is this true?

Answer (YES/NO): YES